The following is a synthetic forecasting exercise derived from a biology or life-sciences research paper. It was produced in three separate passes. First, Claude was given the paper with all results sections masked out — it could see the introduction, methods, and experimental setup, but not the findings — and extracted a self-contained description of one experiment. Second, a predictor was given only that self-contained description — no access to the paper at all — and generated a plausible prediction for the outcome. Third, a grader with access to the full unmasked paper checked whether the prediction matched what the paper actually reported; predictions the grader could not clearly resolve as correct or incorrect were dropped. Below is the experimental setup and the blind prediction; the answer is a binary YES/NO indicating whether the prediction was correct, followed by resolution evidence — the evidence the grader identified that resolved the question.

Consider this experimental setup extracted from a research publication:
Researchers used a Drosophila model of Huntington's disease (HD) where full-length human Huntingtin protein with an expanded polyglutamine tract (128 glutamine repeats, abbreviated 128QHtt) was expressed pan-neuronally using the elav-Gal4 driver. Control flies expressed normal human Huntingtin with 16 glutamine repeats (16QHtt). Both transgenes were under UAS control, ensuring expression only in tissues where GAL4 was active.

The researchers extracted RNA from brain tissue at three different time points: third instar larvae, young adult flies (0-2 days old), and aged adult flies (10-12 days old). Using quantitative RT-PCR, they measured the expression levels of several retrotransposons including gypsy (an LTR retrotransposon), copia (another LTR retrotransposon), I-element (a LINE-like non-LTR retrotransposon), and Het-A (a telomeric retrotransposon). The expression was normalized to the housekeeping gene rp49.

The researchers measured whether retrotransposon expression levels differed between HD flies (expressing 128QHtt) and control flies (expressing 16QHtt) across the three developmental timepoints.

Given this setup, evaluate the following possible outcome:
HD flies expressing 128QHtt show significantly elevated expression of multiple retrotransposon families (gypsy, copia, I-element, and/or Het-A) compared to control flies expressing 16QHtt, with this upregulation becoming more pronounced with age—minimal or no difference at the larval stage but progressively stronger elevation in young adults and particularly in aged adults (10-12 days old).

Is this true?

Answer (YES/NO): NO